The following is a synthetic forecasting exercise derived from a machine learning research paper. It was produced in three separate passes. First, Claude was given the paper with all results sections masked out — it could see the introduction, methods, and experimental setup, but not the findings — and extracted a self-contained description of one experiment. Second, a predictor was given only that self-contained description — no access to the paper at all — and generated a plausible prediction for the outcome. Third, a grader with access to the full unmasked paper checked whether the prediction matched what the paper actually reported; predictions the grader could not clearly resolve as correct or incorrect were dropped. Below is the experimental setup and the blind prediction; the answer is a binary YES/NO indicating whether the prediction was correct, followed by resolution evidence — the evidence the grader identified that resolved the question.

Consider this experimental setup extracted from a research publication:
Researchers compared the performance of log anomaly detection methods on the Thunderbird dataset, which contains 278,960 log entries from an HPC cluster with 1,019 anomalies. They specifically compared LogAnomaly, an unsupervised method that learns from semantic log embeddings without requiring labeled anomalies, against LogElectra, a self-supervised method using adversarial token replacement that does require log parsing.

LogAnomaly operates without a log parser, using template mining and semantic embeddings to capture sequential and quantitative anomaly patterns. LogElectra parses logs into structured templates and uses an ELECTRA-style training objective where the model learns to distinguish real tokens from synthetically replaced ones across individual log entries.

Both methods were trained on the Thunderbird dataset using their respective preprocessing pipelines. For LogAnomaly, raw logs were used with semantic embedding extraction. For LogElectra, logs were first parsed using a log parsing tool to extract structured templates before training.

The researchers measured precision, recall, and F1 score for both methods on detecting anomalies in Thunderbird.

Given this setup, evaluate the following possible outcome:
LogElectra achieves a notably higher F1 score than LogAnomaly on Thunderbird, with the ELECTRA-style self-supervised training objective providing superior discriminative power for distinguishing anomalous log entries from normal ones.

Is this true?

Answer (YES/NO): YES